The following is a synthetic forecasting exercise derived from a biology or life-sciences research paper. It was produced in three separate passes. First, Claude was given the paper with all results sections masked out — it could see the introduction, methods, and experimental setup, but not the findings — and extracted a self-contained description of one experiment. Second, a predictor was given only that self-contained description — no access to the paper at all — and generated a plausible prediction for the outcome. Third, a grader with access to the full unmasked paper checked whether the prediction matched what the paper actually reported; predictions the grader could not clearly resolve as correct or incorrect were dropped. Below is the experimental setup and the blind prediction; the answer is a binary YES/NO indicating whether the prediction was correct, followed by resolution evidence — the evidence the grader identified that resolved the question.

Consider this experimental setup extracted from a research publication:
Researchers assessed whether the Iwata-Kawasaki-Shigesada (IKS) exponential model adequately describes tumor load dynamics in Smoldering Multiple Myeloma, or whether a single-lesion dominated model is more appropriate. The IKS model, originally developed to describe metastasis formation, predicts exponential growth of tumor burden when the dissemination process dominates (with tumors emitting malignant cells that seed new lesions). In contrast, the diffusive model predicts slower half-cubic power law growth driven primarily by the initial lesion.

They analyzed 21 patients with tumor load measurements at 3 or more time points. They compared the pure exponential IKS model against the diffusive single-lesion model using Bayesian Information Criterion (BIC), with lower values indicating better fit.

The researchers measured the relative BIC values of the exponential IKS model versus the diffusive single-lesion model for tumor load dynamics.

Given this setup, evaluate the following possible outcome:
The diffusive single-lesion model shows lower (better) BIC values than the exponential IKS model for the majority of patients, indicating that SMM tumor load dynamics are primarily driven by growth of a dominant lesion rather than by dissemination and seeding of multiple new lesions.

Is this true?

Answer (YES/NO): NO